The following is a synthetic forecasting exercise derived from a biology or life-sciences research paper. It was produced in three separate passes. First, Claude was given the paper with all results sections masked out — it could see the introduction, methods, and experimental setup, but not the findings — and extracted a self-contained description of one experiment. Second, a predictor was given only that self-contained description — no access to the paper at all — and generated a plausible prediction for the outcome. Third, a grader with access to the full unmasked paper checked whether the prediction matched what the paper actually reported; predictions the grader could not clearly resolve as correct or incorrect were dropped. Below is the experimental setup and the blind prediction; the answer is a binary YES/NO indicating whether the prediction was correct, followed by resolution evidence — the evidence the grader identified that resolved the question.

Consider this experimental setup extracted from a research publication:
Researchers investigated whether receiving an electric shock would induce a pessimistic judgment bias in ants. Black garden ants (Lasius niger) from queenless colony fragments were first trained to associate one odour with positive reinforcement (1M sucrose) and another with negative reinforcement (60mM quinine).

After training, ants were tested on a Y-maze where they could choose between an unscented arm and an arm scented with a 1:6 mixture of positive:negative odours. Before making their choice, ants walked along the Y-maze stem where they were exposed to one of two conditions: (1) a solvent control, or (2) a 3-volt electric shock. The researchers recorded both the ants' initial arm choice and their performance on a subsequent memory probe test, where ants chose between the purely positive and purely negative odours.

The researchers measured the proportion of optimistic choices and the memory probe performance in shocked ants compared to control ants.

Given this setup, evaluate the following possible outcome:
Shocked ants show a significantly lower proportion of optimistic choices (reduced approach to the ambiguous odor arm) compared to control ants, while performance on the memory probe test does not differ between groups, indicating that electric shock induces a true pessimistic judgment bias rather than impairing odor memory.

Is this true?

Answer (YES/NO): NO